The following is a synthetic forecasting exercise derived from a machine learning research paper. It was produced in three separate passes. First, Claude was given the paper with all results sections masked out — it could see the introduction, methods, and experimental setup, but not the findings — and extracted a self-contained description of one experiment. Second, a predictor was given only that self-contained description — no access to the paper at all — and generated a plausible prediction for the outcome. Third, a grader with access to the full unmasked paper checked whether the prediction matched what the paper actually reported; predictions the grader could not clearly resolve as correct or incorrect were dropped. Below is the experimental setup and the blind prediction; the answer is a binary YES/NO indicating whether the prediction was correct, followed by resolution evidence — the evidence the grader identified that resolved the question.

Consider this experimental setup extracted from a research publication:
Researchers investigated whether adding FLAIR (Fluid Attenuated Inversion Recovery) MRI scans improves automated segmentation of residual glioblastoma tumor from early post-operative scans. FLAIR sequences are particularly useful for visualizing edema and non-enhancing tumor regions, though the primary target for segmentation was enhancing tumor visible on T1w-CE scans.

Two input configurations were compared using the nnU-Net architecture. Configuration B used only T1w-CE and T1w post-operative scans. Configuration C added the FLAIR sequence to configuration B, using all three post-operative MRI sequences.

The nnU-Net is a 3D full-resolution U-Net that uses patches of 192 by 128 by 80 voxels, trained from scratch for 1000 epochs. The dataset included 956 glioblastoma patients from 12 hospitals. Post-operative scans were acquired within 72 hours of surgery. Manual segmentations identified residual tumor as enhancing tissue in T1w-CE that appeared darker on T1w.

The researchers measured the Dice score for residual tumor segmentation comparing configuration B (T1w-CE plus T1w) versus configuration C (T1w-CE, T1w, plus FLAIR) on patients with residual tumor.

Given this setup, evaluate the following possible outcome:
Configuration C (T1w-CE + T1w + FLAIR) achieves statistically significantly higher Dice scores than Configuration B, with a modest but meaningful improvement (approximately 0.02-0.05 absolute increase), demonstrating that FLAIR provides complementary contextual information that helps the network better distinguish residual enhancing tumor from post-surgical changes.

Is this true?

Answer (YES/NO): NO